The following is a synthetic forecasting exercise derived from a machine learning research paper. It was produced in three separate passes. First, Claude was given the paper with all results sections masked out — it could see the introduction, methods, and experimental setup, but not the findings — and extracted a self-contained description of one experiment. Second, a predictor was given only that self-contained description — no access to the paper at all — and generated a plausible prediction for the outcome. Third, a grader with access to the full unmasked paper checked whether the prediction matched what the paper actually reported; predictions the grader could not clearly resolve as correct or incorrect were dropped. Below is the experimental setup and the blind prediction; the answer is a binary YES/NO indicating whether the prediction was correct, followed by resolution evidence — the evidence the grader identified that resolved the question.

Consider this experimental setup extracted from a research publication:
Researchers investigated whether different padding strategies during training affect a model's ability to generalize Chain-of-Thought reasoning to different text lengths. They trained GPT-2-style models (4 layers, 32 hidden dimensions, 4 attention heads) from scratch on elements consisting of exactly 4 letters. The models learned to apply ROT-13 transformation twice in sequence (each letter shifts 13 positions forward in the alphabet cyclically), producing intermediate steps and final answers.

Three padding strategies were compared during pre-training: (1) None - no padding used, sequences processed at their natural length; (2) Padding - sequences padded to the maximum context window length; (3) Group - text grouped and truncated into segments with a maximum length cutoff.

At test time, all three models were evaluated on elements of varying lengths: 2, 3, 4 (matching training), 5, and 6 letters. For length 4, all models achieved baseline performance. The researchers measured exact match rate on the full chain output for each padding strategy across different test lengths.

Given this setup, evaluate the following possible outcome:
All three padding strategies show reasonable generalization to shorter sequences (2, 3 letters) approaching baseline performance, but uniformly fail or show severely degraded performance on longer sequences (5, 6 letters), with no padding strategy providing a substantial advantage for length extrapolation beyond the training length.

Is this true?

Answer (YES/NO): NO